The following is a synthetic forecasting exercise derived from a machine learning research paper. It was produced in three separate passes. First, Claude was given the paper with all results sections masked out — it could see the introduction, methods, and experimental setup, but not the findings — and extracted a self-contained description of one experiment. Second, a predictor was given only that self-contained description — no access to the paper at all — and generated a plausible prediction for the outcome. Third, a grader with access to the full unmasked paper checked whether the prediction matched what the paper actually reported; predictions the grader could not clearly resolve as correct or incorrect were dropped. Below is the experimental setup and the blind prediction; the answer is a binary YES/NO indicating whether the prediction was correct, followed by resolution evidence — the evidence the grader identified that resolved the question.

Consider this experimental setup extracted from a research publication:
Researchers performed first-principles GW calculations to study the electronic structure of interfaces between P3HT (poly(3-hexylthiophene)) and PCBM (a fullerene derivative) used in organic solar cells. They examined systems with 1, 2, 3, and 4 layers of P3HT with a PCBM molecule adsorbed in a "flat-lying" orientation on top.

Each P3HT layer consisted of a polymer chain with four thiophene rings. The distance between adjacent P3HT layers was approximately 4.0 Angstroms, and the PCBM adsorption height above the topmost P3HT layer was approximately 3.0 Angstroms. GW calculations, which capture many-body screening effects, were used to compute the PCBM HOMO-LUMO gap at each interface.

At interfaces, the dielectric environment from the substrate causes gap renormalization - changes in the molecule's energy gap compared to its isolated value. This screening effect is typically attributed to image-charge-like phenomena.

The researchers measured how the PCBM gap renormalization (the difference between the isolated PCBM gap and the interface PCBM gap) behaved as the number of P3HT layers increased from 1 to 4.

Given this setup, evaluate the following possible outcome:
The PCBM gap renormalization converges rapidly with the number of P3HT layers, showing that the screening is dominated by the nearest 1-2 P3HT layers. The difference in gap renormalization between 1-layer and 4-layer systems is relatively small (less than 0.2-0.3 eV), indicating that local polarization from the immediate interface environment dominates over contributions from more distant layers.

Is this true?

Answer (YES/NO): NO